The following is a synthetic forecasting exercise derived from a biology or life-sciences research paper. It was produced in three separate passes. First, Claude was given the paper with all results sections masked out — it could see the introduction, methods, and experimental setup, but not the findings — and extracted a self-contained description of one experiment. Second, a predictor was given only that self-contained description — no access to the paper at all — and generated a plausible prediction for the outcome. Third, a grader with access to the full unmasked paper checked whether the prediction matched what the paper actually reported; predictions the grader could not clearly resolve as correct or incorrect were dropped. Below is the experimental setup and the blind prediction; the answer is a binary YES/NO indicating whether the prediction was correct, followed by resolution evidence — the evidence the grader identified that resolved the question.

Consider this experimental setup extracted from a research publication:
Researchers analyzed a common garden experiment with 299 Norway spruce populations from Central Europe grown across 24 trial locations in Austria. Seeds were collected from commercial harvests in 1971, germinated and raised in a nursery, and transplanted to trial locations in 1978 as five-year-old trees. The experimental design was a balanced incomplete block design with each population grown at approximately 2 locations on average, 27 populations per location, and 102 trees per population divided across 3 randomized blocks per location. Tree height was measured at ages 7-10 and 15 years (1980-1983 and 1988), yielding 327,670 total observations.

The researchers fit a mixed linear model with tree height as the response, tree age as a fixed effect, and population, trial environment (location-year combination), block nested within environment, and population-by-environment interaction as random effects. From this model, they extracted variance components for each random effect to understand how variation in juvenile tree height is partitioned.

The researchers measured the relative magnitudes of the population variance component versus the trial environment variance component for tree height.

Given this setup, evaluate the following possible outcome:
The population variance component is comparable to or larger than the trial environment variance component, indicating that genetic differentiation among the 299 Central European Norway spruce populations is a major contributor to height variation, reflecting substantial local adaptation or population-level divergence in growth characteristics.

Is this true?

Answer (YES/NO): NO